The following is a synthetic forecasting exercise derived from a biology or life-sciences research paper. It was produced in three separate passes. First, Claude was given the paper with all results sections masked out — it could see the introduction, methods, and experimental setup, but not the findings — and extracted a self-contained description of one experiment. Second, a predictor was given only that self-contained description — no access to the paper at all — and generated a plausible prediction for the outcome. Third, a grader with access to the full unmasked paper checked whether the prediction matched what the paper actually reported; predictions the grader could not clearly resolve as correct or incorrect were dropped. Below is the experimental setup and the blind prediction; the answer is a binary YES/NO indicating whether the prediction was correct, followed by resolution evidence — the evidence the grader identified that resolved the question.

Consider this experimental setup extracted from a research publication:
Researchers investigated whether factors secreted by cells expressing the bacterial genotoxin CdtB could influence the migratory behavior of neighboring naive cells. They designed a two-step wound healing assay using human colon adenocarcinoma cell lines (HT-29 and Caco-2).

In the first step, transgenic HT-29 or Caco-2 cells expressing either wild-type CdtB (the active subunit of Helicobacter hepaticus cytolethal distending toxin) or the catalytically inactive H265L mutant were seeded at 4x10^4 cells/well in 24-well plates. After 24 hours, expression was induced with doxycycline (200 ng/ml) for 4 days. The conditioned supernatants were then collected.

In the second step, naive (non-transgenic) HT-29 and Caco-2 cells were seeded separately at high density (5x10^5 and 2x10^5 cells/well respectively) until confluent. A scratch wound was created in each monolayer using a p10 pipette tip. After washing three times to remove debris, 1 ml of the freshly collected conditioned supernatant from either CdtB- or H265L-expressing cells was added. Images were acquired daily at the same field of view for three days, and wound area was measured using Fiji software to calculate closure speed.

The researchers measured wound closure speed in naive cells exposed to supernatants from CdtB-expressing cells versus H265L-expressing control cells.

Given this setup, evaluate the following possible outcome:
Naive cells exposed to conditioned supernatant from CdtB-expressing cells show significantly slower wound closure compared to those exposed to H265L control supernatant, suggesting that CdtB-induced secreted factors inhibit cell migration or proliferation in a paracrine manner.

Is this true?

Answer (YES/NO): NO